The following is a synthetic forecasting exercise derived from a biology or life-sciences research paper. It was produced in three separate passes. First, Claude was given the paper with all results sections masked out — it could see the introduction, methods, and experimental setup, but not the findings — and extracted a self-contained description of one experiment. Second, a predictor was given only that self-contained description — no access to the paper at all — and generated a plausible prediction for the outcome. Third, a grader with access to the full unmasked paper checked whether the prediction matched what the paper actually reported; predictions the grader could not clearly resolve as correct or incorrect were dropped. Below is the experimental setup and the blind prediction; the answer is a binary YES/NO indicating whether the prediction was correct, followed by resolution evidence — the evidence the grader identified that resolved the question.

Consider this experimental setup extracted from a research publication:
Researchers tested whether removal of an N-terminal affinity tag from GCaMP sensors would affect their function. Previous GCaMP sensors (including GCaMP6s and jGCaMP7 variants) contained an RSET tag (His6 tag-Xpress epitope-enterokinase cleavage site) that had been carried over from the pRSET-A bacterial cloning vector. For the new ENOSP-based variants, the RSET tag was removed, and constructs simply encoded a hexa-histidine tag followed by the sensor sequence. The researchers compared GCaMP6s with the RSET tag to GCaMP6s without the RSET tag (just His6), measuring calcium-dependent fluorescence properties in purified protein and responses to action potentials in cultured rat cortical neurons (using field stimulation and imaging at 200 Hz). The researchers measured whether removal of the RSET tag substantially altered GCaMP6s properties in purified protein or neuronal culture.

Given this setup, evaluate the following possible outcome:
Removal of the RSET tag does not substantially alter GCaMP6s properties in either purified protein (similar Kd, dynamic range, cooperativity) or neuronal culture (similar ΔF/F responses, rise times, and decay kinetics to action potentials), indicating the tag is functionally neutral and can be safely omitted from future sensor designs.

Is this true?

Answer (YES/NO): YES